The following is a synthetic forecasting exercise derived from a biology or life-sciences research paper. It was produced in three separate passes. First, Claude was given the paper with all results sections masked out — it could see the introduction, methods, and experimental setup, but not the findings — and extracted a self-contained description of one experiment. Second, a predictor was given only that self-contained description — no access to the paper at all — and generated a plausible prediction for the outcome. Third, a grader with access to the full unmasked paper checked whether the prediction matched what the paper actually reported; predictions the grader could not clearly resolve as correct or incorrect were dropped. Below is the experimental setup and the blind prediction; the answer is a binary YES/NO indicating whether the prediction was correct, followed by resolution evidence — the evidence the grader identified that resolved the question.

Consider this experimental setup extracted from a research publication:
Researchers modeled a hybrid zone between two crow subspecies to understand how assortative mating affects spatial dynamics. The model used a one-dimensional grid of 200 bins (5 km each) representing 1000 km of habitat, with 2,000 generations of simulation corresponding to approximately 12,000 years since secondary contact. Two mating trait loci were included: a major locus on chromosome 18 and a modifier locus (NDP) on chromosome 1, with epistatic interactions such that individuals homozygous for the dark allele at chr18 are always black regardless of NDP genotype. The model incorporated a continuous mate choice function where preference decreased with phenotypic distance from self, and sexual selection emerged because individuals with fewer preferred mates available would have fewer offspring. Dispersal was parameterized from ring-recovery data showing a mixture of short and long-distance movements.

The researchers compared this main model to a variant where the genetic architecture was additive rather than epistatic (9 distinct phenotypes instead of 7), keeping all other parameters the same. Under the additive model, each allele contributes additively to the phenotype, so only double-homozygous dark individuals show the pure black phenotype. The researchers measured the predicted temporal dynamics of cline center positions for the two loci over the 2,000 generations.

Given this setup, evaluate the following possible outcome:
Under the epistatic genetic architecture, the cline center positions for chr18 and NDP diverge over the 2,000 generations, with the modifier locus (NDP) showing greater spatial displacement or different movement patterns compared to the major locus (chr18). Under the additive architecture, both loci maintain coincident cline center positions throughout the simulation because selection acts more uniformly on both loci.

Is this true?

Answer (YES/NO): NO